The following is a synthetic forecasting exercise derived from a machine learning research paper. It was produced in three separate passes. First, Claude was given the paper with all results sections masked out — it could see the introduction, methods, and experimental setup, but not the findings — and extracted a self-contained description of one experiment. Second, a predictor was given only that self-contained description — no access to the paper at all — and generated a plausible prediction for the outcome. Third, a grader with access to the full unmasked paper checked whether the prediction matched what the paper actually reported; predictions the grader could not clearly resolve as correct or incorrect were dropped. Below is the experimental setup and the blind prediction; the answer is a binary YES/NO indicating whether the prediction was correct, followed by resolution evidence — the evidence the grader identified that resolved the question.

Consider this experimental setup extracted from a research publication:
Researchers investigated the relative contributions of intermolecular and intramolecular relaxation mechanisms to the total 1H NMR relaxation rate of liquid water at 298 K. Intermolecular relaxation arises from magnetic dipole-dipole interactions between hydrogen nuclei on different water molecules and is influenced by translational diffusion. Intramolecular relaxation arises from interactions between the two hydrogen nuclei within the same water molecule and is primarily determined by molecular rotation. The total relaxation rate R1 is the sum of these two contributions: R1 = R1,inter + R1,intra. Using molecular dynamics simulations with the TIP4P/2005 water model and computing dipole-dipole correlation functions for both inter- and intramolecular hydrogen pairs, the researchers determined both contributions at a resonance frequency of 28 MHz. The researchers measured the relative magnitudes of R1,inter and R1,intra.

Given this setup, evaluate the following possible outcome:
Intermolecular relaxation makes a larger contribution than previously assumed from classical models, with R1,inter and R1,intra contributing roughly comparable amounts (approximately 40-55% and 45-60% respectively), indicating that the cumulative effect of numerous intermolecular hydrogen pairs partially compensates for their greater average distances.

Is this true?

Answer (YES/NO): YES